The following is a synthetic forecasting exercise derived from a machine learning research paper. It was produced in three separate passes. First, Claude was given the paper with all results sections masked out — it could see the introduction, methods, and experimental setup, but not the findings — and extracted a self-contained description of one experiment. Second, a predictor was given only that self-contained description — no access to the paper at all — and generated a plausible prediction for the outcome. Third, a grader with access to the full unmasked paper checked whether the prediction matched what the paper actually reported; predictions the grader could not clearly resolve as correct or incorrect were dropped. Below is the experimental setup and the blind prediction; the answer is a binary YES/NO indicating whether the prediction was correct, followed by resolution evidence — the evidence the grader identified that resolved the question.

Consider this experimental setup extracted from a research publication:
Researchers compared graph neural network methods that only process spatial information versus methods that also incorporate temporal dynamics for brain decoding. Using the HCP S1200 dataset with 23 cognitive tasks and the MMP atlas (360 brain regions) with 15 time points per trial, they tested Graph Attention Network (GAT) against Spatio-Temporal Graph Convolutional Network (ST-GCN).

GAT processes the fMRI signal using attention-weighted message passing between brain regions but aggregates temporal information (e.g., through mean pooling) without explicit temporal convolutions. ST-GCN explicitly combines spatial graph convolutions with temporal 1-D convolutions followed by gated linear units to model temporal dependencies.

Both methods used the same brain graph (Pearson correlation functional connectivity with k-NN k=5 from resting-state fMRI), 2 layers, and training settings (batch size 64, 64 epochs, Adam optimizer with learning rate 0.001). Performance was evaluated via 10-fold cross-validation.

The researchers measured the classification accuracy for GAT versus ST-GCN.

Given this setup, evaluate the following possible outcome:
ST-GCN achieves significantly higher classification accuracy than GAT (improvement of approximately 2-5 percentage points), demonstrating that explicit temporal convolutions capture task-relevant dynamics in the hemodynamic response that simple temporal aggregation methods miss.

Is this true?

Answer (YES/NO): NO